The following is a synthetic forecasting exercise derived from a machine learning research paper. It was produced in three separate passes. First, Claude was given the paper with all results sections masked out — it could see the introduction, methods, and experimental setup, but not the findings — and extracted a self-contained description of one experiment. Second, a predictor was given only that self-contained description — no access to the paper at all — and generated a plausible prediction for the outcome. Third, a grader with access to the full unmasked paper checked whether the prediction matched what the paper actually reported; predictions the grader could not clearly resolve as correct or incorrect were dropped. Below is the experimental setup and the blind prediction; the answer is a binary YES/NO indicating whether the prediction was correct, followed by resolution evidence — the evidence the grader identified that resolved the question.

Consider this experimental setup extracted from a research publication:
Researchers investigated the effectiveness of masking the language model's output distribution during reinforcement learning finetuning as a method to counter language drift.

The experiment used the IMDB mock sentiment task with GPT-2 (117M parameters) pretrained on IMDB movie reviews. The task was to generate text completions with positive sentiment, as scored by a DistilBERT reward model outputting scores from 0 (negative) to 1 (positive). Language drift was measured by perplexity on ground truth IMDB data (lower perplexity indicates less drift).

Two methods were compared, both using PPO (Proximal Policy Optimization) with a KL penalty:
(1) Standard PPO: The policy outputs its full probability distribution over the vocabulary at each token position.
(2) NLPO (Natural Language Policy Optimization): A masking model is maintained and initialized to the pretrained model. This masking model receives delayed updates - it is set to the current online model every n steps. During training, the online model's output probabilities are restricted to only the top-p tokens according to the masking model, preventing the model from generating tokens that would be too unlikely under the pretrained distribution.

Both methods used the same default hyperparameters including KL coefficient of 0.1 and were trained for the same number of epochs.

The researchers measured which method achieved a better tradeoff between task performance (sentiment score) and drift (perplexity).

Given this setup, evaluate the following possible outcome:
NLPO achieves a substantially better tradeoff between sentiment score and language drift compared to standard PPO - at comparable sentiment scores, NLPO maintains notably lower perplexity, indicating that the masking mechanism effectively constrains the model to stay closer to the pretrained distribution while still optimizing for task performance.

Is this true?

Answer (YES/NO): NO